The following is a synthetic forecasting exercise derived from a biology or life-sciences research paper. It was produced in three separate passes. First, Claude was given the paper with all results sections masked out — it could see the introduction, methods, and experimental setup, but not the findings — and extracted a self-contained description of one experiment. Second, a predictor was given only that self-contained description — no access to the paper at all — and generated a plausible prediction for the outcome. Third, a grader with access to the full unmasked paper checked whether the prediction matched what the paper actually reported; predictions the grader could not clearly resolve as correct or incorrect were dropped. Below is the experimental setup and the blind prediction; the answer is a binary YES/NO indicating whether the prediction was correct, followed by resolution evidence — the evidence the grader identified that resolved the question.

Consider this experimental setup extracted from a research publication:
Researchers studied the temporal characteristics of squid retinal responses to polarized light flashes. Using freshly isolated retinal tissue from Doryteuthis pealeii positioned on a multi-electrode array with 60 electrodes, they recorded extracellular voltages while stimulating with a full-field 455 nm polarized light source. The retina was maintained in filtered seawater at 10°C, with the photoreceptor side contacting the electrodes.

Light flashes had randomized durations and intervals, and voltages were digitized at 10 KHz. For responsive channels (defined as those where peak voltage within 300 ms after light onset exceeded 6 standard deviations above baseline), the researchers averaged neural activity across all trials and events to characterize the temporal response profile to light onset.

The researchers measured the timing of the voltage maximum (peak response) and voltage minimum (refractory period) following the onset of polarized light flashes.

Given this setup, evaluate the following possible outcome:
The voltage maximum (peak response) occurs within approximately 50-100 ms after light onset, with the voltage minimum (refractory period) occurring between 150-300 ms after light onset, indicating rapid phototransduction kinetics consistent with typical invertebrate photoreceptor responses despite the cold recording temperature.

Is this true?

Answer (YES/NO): YES